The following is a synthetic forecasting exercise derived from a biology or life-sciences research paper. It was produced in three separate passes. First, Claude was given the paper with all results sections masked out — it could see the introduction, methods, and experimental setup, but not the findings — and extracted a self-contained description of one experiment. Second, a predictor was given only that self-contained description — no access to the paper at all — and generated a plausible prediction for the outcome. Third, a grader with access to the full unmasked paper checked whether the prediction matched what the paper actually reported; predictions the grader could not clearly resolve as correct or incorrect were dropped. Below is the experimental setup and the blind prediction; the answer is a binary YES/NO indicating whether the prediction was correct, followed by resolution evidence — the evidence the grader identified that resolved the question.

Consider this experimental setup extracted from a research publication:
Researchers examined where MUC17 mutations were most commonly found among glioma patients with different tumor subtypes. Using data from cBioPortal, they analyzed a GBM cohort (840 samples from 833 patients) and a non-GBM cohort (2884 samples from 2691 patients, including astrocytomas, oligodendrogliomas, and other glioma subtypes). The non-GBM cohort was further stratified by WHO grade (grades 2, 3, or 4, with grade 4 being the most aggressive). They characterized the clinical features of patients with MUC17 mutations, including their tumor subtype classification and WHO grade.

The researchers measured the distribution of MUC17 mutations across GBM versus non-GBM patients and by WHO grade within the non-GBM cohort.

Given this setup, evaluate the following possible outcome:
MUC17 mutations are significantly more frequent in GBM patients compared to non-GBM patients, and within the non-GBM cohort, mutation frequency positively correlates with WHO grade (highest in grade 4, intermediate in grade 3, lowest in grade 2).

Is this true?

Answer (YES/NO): NO